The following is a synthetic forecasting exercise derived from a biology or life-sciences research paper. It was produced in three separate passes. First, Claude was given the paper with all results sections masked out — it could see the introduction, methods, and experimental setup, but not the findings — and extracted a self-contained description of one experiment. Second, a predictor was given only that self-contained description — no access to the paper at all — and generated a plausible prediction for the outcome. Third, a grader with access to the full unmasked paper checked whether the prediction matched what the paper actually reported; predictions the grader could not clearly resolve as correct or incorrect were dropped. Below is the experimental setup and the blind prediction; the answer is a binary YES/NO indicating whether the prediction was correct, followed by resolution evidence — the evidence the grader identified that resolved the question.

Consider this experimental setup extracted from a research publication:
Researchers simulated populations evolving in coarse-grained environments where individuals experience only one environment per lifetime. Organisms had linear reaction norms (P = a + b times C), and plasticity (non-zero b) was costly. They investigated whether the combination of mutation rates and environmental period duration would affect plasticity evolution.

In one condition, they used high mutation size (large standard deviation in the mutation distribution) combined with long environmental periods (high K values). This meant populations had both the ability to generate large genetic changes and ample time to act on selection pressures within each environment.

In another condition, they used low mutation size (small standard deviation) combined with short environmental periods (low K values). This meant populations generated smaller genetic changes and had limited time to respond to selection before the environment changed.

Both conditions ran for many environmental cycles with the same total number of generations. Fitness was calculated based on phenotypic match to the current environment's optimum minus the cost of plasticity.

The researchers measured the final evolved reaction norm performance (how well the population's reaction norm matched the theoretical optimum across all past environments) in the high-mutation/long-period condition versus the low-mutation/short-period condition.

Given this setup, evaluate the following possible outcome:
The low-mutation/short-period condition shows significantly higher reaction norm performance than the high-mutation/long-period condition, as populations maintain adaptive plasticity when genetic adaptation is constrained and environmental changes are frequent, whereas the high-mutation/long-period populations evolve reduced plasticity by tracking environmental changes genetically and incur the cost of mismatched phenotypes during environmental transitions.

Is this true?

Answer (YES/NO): YES